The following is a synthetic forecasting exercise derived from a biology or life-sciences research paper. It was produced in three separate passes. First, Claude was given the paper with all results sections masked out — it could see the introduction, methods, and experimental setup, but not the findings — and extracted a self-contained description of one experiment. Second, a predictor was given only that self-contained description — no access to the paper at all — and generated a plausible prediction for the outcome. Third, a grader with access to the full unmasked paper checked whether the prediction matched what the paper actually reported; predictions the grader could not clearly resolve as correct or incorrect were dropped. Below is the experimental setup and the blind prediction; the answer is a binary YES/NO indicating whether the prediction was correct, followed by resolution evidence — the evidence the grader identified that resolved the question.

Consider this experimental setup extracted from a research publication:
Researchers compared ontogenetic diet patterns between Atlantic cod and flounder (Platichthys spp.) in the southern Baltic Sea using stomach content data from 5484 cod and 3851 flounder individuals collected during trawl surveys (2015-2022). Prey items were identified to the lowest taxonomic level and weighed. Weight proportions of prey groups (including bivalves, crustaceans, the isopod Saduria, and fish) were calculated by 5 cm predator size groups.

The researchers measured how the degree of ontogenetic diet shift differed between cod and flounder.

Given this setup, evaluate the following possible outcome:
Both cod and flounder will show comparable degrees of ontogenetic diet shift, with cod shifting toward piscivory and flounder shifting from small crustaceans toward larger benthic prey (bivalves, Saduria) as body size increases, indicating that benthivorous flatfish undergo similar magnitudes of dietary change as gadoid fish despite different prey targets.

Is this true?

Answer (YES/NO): NO